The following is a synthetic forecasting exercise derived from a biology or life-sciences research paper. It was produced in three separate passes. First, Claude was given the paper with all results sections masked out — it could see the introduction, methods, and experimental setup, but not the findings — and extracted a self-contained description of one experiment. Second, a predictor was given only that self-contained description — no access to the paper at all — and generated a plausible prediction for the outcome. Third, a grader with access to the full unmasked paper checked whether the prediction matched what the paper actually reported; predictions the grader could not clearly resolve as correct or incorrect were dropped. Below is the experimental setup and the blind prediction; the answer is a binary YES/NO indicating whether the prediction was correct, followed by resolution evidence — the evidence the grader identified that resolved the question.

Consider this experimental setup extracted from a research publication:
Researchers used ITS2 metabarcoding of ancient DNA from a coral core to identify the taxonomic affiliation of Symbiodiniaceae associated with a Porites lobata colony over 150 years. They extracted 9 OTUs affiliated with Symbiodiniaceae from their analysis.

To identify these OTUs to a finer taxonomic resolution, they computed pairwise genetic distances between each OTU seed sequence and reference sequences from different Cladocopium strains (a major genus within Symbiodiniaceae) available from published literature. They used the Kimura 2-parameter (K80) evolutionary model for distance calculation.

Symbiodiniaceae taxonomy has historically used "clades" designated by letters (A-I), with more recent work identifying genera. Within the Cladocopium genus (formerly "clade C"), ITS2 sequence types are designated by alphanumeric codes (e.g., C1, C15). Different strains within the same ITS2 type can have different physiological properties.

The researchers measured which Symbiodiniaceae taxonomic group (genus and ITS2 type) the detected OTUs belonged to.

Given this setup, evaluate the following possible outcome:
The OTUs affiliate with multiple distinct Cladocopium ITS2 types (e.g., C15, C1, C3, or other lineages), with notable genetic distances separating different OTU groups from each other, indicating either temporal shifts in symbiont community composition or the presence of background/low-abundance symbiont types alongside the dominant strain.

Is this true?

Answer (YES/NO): NO